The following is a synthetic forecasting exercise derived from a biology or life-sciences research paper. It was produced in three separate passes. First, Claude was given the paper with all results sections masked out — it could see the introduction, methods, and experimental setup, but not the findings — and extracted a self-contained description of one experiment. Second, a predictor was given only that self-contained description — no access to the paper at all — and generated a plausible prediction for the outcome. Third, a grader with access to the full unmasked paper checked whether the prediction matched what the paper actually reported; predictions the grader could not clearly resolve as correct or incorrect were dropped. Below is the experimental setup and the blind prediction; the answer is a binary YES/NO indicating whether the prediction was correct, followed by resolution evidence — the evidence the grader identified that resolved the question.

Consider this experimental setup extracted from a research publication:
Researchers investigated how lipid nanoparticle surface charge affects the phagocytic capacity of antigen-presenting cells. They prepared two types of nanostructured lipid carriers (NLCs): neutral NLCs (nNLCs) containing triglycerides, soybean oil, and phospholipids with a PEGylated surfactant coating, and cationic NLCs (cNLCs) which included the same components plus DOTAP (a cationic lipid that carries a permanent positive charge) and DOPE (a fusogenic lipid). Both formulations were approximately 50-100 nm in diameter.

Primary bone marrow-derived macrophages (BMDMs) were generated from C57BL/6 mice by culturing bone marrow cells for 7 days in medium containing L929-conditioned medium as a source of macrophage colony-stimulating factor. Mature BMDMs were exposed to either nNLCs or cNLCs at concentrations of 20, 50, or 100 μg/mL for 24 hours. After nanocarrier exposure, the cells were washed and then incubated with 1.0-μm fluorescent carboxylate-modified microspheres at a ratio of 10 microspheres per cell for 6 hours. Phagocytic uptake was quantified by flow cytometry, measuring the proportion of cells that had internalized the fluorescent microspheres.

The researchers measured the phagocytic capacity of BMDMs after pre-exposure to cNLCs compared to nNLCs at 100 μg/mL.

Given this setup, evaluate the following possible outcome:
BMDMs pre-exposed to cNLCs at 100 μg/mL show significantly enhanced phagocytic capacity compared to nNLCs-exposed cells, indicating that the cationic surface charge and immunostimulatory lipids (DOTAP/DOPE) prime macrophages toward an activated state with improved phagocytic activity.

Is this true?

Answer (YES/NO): NO